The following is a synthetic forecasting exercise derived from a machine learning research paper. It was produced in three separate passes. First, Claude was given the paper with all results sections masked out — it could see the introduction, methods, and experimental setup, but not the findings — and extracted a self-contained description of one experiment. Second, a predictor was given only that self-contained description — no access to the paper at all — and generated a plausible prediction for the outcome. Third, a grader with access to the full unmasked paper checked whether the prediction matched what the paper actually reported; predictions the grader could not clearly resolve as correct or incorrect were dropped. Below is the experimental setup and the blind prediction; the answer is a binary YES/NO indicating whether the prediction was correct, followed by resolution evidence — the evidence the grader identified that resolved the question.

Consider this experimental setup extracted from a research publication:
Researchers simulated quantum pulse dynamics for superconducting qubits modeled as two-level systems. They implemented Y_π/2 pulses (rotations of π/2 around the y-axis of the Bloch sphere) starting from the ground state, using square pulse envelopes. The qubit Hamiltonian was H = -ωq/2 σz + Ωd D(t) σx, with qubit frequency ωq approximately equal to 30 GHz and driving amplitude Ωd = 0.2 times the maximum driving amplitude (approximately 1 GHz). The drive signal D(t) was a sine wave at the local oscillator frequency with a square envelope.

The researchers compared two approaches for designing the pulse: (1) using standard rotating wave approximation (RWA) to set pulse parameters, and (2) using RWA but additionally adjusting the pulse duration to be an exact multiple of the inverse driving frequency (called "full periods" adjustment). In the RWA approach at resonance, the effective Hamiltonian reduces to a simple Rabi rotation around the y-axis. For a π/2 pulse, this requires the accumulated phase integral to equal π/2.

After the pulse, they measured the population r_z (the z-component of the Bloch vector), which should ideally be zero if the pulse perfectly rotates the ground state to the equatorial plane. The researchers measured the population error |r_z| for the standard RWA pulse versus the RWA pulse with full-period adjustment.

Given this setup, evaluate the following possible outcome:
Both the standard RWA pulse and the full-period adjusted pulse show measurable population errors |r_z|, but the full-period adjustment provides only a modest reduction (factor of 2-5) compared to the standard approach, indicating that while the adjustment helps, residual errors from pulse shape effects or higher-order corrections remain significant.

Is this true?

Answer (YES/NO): NO